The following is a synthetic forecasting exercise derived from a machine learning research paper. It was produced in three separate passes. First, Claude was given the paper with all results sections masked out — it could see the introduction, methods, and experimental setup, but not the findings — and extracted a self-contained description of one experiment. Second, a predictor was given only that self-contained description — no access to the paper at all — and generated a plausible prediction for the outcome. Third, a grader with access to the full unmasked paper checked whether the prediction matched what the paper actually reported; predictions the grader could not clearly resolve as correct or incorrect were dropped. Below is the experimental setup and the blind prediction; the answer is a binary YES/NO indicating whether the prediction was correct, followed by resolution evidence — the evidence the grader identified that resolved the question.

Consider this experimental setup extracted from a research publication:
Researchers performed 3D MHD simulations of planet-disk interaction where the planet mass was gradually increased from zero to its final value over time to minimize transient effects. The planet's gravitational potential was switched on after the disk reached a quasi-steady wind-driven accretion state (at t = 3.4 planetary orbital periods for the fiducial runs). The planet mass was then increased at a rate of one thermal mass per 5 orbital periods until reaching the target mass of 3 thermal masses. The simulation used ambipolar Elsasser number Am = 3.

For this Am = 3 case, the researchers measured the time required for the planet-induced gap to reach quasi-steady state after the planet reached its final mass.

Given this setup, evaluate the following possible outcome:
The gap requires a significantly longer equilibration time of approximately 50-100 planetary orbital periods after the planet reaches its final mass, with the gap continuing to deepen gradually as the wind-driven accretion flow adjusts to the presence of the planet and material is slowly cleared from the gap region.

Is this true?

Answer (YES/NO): NO